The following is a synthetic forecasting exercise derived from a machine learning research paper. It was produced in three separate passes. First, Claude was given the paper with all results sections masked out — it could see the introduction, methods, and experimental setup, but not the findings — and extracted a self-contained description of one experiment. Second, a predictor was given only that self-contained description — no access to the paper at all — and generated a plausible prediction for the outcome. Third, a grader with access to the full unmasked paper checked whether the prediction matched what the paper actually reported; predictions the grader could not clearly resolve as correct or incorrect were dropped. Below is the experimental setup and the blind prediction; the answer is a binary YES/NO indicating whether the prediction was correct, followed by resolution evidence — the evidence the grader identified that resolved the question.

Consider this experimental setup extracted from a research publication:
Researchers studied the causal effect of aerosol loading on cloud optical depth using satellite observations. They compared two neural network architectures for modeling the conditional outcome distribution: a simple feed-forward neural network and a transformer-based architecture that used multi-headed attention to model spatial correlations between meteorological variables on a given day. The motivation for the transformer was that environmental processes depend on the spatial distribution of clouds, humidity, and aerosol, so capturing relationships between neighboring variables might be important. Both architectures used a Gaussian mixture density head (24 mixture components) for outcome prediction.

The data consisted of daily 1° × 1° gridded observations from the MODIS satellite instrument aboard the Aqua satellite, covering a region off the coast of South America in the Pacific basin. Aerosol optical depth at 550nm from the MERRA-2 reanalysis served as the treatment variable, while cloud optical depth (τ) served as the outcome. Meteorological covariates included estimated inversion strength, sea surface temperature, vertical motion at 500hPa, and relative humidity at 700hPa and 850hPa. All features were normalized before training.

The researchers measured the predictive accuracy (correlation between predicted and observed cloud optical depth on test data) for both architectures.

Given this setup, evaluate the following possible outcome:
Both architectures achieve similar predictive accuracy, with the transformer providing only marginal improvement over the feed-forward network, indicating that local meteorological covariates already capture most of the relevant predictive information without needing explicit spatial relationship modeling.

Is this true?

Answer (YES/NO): NO